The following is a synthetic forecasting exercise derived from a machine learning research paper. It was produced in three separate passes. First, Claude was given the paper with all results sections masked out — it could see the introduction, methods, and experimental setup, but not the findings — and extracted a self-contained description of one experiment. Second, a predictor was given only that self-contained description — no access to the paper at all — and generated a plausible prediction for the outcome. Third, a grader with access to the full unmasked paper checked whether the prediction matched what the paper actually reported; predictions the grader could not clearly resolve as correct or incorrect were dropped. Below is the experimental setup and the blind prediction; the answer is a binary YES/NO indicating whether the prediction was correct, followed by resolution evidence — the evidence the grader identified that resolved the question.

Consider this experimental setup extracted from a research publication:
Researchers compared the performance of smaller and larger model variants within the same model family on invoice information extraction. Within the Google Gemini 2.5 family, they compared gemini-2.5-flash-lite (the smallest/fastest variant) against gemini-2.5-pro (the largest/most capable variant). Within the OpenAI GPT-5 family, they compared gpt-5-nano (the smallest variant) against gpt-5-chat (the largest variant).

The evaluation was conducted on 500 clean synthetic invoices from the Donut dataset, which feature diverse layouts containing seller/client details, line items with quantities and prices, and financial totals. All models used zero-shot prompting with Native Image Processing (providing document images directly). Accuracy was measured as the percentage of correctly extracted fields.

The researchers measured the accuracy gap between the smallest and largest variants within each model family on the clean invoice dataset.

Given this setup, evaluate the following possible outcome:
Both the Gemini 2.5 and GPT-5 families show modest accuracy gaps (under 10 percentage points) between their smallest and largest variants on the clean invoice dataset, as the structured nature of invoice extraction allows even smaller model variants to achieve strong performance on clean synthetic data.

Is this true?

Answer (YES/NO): YES